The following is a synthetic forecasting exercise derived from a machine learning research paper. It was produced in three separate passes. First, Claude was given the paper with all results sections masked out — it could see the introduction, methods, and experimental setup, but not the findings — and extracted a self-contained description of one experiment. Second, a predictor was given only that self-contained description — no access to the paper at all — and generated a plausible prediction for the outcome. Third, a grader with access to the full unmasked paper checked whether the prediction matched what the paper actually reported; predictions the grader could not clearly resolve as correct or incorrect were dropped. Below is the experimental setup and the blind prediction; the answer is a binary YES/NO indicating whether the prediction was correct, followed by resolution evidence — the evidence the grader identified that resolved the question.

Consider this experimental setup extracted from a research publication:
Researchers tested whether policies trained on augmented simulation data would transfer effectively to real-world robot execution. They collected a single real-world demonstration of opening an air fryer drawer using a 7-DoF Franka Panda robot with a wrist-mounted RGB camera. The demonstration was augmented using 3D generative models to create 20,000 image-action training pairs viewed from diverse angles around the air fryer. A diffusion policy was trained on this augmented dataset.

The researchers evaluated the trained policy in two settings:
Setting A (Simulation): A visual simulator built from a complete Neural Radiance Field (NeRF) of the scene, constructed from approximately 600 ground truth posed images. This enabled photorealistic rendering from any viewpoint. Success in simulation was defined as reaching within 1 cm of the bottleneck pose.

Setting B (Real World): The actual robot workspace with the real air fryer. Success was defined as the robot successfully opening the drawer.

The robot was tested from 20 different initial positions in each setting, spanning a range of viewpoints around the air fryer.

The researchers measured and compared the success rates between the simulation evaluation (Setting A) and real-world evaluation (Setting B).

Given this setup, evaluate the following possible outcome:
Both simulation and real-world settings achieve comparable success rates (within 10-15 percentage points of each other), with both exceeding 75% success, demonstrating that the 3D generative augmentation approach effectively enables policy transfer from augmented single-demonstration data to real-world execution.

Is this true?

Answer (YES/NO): YES